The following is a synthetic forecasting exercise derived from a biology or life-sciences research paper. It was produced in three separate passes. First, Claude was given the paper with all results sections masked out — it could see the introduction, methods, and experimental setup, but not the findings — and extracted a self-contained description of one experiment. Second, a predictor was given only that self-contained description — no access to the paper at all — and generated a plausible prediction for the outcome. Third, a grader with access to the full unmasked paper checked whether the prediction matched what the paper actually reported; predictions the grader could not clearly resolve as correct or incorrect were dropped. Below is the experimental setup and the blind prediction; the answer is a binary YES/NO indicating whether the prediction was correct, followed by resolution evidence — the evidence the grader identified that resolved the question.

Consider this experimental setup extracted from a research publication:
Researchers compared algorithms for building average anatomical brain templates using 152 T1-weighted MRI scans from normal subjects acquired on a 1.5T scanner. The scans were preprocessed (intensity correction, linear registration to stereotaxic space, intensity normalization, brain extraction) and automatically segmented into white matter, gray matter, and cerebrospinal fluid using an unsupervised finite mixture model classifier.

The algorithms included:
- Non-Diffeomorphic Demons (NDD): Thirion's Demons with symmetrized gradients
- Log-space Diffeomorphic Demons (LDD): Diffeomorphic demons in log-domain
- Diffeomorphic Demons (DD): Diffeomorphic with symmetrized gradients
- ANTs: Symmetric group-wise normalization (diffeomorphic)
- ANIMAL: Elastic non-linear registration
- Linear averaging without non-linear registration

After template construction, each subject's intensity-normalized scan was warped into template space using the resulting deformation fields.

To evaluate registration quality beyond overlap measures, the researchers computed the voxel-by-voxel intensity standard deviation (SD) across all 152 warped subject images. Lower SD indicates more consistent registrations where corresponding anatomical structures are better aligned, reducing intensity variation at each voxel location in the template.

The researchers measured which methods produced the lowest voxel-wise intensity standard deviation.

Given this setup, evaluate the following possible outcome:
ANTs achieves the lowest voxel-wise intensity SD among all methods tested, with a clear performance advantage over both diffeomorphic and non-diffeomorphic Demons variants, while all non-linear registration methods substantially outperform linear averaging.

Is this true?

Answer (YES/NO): NO